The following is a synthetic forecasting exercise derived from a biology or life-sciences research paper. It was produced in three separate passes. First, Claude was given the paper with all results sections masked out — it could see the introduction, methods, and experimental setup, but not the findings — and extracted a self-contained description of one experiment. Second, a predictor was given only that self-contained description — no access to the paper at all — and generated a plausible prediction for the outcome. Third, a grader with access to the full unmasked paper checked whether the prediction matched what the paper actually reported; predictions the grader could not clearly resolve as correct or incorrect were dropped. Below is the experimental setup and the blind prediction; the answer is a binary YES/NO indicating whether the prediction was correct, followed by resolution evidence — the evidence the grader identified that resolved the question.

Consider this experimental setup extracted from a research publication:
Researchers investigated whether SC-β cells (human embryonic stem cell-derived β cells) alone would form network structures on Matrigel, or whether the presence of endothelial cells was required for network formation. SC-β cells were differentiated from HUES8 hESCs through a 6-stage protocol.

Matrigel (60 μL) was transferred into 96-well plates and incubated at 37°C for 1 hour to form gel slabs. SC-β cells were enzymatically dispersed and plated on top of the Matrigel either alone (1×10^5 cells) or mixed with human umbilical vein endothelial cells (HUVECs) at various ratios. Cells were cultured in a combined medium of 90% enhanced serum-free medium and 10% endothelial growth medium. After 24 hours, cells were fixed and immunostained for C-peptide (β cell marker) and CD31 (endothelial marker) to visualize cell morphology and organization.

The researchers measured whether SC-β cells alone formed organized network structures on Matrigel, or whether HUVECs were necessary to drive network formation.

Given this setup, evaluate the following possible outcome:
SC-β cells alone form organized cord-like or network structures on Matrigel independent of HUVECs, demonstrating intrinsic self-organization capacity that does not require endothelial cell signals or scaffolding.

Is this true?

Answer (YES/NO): NO